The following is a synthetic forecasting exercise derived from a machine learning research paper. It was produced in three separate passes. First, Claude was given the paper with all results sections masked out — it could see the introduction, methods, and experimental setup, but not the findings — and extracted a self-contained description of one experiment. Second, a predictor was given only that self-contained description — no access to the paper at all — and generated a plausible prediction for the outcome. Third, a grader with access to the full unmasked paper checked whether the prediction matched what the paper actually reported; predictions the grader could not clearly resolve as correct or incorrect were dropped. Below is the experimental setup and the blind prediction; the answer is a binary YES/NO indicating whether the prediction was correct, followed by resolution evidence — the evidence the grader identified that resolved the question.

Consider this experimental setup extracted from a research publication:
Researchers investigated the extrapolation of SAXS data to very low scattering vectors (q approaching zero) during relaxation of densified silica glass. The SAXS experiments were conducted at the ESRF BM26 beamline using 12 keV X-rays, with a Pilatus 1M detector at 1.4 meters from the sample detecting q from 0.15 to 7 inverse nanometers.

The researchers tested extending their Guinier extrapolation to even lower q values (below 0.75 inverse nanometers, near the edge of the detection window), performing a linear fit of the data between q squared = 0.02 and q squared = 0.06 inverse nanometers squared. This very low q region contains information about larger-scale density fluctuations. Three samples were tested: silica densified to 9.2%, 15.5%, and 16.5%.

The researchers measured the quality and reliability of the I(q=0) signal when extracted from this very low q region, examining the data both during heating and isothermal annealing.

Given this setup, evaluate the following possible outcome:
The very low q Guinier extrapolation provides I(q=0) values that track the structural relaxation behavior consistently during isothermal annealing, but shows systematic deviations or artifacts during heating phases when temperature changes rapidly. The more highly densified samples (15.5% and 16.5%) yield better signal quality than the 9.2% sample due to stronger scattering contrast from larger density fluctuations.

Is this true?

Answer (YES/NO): NO